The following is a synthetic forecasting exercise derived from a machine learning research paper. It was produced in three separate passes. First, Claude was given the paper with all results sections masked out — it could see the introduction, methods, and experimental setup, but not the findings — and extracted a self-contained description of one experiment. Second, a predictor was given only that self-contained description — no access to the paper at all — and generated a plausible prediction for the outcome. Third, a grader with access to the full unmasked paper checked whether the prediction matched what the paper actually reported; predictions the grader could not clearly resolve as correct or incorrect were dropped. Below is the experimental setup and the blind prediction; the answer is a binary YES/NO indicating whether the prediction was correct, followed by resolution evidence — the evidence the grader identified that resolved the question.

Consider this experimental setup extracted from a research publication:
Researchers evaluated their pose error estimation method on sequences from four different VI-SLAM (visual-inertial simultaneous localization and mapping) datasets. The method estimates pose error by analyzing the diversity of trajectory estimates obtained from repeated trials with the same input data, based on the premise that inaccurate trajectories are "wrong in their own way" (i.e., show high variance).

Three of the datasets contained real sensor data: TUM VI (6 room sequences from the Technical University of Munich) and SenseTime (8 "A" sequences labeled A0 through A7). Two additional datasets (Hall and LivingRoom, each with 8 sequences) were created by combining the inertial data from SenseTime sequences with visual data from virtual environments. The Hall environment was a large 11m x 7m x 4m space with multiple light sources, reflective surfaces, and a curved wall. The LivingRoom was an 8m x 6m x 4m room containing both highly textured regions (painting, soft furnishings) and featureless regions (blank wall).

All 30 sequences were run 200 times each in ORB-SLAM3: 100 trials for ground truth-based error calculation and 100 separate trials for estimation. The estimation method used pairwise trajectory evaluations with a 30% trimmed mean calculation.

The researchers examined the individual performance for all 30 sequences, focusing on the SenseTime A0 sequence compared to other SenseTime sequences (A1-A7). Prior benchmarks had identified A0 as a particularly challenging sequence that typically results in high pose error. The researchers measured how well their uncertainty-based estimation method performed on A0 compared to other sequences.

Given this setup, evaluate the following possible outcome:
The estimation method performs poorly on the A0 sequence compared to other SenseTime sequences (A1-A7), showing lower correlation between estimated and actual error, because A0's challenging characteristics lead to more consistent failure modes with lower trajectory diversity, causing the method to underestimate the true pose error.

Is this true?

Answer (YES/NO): YES